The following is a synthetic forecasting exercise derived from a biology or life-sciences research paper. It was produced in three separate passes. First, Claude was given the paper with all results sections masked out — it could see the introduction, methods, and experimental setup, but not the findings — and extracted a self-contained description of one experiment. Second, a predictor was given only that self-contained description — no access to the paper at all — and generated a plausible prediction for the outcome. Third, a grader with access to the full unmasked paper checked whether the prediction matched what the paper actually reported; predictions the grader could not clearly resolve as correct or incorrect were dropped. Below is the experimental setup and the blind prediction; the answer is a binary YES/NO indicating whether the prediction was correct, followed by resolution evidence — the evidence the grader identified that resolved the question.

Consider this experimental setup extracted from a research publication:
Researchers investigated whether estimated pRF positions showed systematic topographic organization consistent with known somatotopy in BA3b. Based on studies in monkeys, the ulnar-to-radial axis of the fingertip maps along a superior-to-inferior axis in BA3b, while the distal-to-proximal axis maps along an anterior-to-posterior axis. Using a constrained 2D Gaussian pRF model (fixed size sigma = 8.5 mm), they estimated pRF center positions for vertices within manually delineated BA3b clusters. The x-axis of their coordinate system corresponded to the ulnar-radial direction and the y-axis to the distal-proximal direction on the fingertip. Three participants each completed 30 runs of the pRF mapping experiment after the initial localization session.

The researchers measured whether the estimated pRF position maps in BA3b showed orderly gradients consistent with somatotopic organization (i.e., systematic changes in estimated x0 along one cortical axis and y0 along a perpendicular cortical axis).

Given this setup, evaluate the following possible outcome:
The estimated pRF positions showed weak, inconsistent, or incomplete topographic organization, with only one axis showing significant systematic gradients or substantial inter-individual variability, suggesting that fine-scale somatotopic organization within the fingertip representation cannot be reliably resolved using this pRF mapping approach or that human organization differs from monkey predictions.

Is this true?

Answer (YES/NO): YES